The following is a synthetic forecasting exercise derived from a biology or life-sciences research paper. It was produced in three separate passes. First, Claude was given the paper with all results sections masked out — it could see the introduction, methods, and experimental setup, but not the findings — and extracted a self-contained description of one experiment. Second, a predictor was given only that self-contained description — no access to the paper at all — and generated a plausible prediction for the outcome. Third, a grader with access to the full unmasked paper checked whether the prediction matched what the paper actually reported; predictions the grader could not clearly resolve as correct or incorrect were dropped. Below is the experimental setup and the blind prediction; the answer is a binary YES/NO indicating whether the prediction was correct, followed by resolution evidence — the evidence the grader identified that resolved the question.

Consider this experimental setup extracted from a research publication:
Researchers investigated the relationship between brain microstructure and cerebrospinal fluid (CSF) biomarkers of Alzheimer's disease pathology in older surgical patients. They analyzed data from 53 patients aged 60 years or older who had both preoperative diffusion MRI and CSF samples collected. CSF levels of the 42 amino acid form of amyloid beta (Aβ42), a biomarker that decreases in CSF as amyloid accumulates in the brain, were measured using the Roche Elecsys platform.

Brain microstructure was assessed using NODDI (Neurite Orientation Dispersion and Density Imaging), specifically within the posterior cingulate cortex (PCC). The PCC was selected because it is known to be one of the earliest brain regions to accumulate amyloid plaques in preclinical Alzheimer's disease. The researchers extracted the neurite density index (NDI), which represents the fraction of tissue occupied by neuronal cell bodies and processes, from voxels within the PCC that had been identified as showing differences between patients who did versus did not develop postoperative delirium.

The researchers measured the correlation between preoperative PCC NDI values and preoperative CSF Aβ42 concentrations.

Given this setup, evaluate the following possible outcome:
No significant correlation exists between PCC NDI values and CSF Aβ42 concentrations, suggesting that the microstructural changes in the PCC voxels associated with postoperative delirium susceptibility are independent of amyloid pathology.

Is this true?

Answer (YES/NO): YES